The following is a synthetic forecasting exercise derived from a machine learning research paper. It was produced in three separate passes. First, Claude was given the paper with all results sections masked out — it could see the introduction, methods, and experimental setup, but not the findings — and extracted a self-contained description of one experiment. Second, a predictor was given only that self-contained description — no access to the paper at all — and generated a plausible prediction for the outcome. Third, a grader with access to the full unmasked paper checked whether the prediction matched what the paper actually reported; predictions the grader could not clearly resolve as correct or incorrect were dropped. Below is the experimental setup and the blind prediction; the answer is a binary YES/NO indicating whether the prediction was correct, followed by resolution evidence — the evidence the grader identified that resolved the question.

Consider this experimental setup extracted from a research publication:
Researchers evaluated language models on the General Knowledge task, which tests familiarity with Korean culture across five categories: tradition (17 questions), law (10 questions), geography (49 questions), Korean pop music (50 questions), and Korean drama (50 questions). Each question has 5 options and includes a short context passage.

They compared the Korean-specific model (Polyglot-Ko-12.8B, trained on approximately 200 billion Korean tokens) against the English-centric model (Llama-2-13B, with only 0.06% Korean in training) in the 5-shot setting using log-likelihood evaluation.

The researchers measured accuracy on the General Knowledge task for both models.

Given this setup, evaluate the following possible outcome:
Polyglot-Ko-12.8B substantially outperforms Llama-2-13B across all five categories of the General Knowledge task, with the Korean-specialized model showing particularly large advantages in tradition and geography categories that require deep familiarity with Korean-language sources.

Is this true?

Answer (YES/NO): NO